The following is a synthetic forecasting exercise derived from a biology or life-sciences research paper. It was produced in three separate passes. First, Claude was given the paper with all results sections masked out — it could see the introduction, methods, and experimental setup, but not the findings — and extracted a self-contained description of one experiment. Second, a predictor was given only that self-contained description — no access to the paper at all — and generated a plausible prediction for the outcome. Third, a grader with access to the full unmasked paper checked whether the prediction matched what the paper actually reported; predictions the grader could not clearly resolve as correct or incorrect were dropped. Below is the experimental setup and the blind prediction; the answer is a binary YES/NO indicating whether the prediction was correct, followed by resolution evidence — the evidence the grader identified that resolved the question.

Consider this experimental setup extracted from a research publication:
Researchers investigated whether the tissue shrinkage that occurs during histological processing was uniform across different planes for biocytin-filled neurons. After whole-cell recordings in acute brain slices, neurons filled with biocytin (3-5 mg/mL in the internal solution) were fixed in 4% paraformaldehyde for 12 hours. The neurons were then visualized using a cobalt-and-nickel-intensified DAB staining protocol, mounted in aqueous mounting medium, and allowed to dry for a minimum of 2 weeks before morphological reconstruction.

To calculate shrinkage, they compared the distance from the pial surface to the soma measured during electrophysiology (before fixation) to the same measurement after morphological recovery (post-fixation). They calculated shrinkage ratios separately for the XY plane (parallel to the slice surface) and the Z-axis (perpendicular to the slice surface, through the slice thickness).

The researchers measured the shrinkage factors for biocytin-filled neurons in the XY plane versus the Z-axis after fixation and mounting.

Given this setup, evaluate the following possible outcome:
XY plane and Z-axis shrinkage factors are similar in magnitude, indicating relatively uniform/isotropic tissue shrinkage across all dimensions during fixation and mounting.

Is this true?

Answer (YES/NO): NO